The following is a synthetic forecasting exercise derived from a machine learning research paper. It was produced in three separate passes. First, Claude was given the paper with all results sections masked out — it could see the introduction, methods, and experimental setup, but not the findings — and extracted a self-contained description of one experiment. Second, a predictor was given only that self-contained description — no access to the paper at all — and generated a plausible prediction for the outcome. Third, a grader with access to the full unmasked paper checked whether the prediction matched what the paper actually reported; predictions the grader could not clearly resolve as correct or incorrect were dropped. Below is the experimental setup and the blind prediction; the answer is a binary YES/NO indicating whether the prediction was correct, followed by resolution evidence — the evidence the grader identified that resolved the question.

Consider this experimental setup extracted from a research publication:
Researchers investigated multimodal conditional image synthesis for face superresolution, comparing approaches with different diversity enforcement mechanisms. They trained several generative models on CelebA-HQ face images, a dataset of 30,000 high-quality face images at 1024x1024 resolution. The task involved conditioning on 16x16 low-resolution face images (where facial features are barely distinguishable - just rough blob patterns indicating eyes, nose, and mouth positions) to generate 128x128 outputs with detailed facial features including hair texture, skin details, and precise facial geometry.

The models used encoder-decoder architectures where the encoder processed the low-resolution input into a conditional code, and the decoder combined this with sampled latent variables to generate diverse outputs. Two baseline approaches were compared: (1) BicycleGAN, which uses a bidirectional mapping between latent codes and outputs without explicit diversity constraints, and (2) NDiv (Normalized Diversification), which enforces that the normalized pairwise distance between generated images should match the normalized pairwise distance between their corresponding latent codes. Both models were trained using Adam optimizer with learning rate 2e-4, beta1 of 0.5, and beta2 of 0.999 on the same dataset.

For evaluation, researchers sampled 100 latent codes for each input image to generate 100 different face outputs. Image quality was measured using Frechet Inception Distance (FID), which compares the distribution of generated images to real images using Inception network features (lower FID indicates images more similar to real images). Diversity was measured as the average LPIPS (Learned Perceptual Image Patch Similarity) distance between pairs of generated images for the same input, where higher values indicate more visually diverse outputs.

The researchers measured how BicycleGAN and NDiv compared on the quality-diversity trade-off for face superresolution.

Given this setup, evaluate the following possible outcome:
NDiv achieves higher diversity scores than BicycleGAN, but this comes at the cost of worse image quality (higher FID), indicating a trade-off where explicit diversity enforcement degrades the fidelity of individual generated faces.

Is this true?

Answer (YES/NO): YES